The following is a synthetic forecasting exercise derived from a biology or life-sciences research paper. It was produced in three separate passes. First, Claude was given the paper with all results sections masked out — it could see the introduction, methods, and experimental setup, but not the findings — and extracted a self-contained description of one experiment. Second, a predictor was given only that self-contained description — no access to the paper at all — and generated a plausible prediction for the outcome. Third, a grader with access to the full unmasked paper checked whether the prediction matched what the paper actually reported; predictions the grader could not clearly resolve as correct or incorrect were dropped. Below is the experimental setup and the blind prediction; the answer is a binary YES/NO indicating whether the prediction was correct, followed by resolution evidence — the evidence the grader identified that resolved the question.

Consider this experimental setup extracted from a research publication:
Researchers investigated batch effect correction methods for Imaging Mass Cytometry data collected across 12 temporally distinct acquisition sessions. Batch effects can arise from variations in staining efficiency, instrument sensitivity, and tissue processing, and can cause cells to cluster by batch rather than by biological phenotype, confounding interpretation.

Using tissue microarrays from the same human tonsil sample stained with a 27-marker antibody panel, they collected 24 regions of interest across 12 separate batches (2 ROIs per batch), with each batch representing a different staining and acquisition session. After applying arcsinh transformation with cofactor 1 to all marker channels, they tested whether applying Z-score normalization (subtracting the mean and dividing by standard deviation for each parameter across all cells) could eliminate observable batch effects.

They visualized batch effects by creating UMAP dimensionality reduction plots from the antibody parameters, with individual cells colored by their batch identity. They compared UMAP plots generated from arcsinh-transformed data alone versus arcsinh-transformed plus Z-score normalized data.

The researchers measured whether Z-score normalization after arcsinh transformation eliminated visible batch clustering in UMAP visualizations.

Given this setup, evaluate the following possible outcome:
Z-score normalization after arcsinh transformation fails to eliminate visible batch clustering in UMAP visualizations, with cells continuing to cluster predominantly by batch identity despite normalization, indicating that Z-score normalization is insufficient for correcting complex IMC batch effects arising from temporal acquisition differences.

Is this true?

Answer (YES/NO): NO